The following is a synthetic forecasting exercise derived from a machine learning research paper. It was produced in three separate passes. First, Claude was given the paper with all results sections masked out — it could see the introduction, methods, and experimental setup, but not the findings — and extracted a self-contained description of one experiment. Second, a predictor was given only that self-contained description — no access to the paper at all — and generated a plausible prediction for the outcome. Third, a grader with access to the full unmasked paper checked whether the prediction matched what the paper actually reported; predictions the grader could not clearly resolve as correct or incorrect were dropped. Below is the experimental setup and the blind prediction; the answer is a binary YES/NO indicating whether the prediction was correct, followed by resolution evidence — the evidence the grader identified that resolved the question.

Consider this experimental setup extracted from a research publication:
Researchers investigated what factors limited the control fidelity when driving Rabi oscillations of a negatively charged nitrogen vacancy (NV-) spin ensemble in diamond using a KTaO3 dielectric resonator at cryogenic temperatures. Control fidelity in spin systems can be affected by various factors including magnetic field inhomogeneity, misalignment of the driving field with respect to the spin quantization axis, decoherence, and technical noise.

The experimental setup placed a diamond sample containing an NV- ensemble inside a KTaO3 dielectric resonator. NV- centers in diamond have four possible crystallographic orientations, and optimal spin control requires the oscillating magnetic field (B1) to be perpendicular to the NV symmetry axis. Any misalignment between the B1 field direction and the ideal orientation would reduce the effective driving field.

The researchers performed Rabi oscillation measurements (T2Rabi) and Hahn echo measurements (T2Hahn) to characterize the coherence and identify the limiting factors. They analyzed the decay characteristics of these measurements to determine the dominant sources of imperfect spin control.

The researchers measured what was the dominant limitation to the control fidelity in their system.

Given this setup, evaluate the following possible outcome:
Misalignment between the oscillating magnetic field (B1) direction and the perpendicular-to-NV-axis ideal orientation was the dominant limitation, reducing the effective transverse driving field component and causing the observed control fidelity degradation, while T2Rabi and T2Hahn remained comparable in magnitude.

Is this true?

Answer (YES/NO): NO